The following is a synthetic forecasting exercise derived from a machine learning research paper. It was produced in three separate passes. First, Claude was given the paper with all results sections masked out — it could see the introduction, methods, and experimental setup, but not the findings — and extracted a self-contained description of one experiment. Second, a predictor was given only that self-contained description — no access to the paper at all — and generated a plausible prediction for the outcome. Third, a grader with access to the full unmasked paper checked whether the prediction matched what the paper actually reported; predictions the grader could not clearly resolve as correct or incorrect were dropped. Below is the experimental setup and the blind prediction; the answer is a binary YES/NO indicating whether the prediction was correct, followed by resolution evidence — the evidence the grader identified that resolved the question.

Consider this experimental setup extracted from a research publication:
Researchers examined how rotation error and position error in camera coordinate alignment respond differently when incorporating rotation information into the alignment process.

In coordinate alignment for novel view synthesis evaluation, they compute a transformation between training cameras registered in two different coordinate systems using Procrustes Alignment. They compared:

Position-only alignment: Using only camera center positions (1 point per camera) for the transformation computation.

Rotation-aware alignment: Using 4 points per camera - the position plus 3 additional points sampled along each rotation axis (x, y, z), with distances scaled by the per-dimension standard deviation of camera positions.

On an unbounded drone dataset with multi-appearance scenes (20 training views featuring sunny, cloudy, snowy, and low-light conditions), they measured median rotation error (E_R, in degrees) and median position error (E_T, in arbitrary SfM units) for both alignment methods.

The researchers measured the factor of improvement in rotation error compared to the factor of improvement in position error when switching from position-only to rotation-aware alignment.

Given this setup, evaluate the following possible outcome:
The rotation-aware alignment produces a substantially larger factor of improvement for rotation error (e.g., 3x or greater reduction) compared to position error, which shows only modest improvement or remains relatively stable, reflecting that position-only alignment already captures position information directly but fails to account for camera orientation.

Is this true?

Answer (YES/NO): NO